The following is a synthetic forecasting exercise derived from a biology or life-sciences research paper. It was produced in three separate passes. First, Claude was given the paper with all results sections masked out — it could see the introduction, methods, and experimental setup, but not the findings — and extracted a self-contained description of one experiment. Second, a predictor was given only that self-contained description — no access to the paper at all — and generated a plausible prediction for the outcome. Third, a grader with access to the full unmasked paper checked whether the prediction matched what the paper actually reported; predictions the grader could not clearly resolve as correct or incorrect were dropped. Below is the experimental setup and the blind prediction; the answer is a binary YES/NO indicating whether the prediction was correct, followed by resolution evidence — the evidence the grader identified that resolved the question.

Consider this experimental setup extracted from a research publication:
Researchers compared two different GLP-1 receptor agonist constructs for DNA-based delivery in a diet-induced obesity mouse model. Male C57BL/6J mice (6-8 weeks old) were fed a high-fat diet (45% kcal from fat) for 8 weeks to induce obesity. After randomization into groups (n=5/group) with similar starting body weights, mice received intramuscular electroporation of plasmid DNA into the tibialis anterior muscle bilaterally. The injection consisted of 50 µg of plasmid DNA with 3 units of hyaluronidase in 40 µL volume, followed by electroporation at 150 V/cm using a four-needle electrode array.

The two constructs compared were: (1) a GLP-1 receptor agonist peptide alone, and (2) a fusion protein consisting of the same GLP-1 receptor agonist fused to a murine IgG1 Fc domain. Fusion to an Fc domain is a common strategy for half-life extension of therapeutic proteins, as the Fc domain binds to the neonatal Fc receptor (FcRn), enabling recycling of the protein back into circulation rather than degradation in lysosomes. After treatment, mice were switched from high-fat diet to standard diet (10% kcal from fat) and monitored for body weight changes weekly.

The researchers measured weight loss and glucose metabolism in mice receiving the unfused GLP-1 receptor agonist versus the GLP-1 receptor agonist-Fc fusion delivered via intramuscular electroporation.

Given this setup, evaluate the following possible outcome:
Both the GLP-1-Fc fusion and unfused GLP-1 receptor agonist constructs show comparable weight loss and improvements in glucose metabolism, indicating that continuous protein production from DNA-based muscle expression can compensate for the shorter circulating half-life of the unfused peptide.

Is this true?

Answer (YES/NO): NO